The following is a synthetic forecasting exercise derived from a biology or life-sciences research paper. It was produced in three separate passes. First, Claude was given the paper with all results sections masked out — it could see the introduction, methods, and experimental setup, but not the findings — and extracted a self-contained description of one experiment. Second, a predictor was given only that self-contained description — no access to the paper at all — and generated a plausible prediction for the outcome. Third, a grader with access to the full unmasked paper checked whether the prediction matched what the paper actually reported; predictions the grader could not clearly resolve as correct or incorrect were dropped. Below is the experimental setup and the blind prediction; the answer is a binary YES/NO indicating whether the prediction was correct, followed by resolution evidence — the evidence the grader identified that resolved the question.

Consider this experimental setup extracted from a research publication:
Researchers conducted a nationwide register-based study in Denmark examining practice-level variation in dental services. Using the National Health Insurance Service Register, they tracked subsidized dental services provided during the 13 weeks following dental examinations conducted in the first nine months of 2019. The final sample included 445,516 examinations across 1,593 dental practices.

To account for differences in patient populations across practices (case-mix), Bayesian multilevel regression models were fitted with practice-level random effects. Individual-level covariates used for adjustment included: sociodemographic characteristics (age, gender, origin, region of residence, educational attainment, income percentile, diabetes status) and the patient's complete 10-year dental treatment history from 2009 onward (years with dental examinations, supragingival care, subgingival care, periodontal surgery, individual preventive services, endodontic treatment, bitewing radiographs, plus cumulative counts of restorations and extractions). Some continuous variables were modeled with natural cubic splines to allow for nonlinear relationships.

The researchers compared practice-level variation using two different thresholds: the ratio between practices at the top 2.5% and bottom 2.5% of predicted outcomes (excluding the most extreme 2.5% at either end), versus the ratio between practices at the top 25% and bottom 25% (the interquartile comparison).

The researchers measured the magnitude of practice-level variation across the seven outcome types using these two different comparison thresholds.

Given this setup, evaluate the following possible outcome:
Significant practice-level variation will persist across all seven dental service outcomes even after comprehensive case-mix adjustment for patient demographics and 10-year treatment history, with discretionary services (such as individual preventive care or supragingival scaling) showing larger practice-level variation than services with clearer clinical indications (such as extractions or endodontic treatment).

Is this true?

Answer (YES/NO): NO